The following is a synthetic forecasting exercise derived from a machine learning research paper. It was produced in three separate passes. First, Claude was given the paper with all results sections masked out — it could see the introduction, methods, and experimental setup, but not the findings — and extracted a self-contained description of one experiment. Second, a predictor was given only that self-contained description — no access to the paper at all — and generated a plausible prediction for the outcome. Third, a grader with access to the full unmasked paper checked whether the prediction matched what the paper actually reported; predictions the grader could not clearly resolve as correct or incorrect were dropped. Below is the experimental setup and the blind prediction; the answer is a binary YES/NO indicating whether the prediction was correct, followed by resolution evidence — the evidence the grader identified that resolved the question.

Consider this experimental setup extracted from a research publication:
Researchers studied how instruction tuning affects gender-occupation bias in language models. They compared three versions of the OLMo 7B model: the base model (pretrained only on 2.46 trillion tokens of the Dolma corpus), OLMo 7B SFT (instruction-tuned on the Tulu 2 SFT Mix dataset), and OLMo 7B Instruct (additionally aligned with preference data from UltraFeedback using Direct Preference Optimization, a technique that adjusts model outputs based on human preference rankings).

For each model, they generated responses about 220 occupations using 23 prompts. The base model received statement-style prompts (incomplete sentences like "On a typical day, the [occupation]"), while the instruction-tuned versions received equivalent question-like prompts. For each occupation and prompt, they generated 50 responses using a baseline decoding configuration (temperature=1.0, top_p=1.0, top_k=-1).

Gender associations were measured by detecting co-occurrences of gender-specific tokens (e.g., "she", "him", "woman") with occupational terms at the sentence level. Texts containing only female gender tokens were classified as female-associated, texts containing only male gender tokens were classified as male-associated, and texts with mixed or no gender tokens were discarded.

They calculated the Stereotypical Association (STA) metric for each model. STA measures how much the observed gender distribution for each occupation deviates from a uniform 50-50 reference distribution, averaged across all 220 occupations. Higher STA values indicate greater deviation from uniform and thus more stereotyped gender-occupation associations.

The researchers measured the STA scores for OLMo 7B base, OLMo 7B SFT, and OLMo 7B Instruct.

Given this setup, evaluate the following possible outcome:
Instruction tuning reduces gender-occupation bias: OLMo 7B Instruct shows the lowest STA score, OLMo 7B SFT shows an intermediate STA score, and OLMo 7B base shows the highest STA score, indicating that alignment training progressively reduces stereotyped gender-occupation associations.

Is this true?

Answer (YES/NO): NO